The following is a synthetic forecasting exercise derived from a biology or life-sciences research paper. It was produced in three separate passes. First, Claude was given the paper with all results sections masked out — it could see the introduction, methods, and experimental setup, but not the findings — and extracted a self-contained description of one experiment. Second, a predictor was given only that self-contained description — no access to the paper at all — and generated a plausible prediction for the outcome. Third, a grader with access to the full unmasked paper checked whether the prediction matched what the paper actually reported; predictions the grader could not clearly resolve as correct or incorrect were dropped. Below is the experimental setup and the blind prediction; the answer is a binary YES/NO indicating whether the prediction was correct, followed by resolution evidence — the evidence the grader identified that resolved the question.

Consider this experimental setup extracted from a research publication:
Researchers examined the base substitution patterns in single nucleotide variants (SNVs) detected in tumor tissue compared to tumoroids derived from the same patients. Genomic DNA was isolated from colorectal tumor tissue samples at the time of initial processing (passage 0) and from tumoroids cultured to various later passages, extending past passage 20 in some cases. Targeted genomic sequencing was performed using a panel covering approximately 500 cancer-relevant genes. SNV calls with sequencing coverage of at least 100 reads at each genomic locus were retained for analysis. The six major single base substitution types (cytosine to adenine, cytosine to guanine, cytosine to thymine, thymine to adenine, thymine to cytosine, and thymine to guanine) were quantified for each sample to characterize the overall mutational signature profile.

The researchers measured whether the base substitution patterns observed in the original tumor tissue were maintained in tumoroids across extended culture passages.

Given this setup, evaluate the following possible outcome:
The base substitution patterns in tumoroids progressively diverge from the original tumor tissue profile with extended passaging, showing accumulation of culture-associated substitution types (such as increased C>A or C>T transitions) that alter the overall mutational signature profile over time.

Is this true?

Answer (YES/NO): NO